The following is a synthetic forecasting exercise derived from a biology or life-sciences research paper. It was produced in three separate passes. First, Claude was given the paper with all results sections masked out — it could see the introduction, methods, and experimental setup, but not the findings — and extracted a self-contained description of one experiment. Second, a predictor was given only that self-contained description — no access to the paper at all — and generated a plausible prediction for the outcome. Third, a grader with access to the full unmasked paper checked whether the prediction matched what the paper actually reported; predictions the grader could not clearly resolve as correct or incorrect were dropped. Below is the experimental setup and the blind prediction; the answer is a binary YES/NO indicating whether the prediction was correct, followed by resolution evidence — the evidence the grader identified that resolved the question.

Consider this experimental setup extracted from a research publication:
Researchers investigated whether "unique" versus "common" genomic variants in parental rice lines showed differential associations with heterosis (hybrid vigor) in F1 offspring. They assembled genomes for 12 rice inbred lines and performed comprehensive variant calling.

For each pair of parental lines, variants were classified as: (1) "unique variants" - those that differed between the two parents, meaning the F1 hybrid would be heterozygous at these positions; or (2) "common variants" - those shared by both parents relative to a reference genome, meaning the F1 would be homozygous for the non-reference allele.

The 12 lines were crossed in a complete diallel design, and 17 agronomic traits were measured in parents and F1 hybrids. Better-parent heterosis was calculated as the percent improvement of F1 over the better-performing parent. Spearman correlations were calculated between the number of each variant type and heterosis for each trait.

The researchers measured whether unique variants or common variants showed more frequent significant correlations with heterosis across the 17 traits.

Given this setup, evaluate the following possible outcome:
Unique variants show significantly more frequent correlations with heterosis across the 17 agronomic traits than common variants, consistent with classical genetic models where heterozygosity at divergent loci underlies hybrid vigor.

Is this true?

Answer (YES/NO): YES